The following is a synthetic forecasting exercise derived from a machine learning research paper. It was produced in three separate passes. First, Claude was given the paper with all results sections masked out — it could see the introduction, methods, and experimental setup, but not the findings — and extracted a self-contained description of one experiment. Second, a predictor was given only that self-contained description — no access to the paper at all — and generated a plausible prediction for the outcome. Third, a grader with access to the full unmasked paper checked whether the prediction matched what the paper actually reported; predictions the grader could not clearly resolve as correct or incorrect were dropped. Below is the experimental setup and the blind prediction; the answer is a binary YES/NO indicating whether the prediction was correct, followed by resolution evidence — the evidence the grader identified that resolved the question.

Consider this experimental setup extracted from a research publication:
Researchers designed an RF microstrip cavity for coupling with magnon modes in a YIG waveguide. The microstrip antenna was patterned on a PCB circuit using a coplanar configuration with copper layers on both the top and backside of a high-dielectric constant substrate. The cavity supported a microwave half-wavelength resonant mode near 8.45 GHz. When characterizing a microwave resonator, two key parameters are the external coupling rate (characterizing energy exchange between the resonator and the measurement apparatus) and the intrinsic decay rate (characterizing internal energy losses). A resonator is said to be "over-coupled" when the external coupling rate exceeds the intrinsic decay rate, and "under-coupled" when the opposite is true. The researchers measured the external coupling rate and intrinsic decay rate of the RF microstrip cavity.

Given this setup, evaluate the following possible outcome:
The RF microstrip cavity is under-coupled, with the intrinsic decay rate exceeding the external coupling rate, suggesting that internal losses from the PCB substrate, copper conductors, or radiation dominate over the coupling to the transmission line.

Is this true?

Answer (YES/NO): NO